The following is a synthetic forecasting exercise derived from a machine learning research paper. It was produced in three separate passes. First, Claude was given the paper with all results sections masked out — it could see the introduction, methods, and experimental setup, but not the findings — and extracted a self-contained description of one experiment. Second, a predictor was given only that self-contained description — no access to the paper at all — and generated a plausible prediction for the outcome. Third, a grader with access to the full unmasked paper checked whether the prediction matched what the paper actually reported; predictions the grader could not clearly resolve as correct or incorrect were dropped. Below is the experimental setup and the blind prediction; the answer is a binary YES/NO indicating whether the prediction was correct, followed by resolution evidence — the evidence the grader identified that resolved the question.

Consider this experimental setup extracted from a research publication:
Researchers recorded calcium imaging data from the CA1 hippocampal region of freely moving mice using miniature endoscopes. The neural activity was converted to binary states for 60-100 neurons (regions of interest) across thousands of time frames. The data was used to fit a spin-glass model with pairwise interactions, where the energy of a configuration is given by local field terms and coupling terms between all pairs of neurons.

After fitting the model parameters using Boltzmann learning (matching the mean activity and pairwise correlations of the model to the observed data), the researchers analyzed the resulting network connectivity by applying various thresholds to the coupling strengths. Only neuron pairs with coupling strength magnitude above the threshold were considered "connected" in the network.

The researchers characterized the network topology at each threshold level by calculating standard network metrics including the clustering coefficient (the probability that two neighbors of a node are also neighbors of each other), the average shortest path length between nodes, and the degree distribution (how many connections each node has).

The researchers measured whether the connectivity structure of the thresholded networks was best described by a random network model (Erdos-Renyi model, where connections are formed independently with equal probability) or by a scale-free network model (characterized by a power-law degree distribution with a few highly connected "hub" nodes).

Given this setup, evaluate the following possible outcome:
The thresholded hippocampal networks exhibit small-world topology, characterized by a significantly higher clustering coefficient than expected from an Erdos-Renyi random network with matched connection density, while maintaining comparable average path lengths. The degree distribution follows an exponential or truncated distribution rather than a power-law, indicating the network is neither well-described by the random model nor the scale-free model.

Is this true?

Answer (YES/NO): NO